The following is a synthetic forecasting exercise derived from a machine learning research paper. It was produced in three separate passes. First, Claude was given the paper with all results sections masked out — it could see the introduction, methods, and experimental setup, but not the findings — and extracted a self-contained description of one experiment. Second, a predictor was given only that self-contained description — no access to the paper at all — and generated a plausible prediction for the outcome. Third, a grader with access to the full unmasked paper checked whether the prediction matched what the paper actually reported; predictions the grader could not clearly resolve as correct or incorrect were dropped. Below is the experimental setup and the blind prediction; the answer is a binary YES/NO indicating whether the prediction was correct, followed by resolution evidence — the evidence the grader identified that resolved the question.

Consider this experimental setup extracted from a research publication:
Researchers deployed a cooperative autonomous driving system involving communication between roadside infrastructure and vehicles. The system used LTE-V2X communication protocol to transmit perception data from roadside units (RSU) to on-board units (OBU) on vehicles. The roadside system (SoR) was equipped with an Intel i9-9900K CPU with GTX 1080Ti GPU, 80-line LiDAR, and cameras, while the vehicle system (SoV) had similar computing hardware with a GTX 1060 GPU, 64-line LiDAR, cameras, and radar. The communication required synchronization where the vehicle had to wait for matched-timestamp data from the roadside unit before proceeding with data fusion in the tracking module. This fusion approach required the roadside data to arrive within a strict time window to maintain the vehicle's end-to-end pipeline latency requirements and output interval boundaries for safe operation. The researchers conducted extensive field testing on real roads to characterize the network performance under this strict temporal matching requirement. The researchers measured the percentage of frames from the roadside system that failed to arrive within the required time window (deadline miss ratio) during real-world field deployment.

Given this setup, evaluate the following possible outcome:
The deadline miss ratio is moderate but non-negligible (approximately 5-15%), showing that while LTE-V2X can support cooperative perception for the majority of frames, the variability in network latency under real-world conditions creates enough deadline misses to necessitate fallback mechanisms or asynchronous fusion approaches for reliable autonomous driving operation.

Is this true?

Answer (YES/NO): NO